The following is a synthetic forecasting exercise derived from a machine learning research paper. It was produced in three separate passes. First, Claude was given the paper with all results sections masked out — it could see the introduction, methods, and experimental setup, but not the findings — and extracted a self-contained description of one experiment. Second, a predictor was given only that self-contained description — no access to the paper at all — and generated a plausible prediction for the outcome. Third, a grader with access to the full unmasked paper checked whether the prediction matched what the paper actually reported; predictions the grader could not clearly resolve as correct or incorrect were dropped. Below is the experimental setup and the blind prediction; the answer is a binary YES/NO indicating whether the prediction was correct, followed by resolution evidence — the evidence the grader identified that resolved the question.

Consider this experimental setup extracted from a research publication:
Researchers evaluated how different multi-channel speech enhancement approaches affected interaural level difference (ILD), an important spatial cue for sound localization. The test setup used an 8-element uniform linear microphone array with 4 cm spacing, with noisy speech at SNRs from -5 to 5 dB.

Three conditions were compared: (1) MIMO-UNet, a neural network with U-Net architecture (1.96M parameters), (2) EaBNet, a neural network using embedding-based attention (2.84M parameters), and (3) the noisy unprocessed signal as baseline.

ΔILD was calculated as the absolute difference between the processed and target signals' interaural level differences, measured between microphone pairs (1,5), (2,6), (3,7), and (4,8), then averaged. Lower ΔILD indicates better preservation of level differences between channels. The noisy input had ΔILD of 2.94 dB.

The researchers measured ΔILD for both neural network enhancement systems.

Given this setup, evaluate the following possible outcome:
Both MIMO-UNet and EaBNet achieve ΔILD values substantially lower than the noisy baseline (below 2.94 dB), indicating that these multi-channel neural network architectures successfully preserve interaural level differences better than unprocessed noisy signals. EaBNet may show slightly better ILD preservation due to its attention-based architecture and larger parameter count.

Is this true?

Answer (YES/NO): NO